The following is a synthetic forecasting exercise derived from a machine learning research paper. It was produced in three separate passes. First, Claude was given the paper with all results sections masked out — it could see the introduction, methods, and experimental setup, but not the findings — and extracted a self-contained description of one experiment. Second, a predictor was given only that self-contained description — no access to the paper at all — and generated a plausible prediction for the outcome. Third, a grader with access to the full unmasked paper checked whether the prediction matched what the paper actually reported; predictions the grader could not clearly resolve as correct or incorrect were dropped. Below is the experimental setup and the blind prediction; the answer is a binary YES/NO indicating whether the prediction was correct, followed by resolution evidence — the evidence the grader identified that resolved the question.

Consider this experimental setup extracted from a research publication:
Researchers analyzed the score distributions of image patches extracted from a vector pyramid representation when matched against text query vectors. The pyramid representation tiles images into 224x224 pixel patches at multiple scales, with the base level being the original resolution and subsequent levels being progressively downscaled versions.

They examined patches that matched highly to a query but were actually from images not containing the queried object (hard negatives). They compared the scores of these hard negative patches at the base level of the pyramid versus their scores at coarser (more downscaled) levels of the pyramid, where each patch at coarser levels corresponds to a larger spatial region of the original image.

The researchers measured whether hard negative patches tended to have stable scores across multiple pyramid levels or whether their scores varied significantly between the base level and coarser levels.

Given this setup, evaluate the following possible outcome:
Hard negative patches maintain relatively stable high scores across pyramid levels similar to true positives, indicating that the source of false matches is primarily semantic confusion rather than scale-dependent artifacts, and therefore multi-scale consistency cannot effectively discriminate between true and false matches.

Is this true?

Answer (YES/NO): NO